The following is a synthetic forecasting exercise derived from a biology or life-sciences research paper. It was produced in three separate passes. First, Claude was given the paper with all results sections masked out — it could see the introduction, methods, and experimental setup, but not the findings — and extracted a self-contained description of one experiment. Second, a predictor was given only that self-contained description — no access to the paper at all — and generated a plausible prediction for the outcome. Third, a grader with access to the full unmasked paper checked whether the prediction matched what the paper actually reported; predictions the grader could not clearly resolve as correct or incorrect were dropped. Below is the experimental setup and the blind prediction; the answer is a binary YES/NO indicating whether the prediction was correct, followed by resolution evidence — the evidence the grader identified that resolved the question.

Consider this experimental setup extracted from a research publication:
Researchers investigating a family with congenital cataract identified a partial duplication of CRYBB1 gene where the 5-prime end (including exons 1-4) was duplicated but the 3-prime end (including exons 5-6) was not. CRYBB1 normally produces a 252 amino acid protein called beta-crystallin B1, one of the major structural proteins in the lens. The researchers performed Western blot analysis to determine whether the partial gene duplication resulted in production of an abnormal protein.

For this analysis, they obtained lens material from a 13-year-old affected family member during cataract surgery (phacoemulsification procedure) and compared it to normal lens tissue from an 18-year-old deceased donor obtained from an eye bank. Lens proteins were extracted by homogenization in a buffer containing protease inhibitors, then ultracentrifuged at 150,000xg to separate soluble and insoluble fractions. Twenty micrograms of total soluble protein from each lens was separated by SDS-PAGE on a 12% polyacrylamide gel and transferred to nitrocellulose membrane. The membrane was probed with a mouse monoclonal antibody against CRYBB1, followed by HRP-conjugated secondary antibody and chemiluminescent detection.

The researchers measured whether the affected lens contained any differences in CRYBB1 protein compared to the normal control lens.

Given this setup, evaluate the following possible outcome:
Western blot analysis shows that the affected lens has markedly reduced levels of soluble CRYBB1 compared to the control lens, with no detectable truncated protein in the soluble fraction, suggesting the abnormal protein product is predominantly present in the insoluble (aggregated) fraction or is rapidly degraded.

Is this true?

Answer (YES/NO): NO